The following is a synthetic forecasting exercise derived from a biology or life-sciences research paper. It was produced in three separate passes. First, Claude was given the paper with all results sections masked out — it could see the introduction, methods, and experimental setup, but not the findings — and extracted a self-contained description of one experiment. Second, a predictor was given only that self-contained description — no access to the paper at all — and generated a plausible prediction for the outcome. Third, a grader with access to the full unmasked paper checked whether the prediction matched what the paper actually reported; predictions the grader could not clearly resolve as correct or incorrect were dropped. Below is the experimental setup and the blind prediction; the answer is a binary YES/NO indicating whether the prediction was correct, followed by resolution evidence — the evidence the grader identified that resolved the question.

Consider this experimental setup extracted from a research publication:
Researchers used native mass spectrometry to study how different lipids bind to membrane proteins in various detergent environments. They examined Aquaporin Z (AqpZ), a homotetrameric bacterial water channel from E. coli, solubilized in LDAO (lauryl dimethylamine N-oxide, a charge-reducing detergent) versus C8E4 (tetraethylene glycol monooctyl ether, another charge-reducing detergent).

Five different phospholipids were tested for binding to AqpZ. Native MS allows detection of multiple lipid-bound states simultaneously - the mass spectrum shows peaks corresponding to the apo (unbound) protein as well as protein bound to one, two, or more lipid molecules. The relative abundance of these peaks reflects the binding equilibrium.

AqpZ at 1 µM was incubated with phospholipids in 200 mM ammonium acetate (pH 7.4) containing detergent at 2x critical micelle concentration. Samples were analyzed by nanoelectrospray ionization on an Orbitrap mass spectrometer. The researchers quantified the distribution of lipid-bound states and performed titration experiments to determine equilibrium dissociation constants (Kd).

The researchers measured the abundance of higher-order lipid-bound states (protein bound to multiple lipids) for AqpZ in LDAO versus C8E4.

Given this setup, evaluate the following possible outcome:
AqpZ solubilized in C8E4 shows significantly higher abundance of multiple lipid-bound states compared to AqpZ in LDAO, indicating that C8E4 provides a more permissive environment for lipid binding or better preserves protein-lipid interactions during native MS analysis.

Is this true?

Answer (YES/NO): NO